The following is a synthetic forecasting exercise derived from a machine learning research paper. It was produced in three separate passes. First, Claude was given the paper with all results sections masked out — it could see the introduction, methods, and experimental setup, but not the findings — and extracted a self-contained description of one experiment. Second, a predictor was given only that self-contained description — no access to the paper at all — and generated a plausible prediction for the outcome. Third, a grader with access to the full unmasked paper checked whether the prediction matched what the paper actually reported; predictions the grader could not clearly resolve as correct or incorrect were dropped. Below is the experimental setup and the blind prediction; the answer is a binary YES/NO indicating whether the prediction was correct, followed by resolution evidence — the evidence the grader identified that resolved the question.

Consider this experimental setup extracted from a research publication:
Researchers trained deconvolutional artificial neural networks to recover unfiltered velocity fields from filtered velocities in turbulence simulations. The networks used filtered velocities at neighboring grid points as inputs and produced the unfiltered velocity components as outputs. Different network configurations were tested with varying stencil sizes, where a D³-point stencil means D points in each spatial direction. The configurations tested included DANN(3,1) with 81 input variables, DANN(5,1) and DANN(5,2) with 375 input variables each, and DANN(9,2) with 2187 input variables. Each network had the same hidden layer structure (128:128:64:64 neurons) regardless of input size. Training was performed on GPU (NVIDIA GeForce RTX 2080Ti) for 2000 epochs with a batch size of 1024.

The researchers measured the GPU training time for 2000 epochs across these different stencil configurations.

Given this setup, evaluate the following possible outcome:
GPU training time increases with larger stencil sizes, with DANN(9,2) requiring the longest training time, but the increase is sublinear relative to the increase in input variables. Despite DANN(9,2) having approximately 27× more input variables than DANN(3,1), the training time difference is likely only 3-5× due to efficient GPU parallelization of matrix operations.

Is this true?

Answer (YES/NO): NO